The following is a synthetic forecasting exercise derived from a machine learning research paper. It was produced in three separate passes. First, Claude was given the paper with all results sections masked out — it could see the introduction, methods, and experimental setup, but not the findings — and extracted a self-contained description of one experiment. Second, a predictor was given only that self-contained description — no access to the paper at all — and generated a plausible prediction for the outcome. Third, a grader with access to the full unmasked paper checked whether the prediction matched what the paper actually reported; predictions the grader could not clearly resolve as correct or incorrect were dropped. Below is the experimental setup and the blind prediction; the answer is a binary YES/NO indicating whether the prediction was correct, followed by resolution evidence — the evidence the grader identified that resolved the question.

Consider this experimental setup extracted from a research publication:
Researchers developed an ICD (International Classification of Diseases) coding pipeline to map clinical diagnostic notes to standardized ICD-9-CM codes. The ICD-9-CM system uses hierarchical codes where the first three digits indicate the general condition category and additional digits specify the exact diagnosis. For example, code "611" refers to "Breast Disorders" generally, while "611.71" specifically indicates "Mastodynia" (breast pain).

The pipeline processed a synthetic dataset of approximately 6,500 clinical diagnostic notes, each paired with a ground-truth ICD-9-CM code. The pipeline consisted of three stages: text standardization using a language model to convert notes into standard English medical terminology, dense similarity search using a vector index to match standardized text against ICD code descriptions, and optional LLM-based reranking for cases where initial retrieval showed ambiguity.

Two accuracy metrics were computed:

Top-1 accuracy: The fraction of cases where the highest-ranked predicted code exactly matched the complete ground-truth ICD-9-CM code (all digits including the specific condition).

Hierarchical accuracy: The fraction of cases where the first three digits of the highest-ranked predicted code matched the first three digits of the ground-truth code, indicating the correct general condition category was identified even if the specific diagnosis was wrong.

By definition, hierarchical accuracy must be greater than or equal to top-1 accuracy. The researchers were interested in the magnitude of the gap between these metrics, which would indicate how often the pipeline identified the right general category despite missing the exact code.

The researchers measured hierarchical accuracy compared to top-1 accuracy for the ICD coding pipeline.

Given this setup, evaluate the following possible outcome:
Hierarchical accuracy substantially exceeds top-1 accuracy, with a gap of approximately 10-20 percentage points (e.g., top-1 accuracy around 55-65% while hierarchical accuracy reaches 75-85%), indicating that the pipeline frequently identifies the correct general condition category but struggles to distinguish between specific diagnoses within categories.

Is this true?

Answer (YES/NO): NO